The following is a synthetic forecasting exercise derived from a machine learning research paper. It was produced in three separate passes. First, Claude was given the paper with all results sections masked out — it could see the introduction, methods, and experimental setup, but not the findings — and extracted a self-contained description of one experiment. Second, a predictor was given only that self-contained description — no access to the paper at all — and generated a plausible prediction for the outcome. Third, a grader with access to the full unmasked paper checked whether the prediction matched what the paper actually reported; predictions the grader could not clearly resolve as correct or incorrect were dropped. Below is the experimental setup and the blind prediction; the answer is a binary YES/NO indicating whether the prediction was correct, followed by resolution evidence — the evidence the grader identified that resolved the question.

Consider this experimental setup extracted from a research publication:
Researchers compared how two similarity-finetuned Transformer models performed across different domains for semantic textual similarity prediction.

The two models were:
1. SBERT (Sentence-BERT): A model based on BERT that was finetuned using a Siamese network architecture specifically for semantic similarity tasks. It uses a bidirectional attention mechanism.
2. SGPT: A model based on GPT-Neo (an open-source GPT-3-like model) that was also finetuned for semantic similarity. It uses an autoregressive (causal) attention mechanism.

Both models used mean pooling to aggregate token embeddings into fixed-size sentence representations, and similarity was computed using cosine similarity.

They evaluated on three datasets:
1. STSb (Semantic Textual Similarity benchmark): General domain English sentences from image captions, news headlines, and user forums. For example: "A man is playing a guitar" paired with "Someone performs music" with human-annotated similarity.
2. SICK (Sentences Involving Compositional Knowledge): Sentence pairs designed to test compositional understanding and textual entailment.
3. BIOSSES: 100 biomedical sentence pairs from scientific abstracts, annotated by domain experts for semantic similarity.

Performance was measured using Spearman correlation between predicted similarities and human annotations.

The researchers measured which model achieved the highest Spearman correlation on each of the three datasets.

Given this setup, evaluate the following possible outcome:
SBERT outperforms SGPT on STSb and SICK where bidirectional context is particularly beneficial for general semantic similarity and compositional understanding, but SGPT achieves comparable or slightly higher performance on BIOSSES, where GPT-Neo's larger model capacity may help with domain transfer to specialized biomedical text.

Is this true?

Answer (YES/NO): YES